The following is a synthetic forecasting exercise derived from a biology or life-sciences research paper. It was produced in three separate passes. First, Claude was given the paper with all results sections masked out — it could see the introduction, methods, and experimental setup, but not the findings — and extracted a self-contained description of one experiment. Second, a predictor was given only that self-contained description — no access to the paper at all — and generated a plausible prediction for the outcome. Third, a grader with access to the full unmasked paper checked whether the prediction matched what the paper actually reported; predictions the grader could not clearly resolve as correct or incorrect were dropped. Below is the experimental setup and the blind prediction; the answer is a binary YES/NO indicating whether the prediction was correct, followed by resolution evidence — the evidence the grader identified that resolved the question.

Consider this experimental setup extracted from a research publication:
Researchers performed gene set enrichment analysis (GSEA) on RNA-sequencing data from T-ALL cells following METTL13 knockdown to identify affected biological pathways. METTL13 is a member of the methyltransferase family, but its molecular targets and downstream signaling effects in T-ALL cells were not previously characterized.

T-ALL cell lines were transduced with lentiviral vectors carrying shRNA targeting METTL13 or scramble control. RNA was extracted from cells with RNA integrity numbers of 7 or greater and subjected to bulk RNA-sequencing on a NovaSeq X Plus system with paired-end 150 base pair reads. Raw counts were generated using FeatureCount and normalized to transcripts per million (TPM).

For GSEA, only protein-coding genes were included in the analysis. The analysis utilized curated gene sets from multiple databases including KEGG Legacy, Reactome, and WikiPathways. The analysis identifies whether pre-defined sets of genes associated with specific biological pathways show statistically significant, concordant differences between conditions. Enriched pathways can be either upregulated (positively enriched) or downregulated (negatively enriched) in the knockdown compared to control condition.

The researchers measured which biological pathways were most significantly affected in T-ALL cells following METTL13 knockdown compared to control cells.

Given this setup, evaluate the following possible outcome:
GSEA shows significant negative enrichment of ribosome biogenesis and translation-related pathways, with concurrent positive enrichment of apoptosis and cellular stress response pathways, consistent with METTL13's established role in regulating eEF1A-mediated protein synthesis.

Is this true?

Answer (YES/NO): NO